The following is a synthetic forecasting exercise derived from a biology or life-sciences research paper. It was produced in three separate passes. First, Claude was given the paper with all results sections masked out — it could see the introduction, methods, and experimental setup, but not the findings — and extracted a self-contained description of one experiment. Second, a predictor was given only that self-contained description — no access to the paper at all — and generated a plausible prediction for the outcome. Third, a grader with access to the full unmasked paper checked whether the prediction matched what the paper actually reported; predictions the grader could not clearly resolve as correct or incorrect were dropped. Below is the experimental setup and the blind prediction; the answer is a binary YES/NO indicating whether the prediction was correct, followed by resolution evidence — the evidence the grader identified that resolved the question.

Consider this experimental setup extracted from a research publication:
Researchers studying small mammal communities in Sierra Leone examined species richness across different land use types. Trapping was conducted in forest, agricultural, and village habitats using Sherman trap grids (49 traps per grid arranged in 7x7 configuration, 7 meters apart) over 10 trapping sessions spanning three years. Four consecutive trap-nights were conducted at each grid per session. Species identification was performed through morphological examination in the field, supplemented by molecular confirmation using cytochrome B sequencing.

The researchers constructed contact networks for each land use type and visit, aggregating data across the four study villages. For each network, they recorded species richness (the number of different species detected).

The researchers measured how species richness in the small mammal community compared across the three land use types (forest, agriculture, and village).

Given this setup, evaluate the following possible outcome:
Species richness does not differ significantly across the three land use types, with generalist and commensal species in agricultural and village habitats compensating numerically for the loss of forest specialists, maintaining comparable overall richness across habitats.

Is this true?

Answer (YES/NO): NO